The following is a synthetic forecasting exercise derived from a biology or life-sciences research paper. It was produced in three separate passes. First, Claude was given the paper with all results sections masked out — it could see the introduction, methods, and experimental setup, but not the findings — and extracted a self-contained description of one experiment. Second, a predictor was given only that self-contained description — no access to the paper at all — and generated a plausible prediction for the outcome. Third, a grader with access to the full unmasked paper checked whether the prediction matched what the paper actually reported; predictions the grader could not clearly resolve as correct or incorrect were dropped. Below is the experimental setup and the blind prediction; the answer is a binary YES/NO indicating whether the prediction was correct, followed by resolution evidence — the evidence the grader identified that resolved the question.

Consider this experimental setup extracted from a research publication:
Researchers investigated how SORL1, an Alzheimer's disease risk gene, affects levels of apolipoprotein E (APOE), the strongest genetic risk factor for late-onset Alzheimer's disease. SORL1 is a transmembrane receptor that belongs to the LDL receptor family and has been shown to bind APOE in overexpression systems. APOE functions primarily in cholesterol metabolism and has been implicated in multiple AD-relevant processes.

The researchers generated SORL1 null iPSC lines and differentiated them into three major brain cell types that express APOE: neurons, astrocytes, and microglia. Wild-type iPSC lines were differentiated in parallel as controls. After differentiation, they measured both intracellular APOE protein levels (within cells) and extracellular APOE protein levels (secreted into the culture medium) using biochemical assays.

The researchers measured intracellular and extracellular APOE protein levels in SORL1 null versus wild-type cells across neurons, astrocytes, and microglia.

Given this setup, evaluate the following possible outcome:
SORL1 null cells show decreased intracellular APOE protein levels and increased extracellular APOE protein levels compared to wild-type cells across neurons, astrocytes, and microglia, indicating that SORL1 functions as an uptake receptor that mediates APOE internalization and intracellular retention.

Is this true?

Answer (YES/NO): NO